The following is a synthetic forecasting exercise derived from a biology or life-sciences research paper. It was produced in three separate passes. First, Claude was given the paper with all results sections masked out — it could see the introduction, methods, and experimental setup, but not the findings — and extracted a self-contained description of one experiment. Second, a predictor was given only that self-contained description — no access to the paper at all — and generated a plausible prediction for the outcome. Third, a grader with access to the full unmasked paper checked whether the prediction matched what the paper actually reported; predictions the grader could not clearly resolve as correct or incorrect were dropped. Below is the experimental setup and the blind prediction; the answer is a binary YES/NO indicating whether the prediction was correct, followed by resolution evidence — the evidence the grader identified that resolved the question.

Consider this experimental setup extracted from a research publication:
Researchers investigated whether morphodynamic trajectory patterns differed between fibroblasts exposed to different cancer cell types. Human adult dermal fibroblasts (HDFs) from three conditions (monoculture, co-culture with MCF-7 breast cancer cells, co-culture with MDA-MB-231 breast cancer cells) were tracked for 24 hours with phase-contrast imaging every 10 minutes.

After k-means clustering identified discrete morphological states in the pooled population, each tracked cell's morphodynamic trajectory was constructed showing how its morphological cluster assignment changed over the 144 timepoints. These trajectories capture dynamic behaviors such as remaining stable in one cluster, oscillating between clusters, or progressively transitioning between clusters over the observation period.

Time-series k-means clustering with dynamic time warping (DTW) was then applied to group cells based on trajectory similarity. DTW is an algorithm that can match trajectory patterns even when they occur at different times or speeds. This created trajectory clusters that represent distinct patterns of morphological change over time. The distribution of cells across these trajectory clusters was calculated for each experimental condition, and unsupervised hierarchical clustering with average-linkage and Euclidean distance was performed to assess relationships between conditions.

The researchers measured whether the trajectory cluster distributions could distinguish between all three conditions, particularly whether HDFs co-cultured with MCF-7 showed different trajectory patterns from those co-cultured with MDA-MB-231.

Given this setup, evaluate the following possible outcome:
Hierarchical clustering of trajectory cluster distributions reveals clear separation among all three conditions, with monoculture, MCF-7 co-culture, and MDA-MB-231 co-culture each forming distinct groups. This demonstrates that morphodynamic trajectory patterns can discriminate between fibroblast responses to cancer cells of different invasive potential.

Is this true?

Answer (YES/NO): NO